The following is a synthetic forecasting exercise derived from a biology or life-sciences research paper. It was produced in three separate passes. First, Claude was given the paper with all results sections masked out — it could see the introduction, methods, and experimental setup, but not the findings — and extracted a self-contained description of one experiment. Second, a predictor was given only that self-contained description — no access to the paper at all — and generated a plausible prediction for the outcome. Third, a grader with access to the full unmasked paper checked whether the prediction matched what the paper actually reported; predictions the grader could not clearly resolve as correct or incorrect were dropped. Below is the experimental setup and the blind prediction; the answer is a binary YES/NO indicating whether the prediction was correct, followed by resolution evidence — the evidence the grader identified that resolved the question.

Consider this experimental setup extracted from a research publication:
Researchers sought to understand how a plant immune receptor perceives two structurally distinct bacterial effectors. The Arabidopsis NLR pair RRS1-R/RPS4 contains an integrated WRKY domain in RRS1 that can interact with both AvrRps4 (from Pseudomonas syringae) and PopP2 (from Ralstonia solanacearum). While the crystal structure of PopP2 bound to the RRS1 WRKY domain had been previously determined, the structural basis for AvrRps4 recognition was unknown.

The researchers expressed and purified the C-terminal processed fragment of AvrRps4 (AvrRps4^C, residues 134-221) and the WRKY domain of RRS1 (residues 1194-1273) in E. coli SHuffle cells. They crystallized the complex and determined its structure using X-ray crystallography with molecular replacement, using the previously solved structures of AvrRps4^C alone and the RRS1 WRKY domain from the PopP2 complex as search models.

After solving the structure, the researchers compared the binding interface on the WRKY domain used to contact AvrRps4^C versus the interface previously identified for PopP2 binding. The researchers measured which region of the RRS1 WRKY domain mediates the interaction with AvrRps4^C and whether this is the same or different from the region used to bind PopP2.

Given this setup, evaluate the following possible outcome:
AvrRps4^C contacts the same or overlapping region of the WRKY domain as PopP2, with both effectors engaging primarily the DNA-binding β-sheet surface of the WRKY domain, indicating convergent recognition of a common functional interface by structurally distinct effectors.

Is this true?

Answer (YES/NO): YES